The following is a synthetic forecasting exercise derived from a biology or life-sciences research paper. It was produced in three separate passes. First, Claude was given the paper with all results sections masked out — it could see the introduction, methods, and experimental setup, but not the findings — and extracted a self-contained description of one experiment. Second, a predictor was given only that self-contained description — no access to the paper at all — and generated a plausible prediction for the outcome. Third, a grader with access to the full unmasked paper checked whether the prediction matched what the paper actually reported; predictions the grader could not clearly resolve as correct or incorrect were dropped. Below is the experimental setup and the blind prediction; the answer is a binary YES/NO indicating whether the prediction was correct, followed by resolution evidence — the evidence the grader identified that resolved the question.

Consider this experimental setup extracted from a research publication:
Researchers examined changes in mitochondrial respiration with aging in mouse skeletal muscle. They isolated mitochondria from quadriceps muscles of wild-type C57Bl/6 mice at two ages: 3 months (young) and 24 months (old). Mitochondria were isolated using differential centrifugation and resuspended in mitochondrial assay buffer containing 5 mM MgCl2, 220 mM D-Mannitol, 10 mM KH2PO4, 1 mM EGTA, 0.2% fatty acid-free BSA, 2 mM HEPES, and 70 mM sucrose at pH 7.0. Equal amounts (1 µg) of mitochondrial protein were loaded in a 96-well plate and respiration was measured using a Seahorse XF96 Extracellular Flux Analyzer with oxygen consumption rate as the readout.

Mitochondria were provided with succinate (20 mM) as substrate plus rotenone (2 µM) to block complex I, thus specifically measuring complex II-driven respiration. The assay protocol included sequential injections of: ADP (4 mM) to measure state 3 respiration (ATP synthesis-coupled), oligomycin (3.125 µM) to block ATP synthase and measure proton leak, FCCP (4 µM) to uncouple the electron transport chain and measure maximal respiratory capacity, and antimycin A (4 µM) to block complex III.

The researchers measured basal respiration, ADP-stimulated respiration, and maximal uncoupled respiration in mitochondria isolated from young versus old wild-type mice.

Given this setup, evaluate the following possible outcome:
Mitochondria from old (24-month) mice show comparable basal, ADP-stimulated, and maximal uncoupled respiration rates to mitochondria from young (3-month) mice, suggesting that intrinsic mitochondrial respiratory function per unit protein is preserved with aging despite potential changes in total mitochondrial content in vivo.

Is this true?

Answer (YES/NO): NO